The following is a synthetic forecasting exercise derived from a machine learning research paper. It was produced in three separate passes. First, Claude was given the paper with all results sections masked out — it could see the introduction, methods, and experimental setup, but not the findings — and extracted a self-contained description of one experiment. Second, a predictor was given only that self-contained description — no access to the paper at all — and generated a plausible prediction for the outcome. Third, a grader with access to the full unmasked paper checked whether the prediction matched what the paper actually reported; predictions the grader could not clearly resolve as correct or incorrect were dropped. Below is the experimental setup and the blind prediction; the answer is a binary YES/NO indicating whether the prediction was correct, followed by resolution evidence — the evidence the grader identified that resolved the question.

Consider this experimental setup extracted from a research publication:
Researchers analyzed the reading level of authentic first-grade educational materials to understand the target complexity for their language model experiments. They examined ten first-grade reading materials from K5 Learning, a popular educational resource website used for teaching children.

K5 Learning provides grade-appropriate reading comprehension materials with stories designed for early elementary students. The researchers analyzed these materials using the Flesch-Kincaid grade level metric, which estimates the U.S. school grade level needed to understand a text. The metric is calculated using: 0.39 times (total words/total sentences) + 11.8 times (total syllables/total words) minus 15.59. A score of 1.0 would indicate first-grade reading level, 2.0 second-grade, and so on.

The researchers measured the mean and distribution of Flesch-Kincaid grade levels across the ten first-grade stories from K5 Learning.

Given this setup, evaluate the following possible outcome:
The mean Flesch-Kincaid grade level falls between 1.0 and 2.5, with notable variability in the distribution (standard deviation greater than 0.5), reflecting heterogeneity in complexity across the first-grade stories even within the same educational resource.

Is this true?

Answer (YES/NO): NO